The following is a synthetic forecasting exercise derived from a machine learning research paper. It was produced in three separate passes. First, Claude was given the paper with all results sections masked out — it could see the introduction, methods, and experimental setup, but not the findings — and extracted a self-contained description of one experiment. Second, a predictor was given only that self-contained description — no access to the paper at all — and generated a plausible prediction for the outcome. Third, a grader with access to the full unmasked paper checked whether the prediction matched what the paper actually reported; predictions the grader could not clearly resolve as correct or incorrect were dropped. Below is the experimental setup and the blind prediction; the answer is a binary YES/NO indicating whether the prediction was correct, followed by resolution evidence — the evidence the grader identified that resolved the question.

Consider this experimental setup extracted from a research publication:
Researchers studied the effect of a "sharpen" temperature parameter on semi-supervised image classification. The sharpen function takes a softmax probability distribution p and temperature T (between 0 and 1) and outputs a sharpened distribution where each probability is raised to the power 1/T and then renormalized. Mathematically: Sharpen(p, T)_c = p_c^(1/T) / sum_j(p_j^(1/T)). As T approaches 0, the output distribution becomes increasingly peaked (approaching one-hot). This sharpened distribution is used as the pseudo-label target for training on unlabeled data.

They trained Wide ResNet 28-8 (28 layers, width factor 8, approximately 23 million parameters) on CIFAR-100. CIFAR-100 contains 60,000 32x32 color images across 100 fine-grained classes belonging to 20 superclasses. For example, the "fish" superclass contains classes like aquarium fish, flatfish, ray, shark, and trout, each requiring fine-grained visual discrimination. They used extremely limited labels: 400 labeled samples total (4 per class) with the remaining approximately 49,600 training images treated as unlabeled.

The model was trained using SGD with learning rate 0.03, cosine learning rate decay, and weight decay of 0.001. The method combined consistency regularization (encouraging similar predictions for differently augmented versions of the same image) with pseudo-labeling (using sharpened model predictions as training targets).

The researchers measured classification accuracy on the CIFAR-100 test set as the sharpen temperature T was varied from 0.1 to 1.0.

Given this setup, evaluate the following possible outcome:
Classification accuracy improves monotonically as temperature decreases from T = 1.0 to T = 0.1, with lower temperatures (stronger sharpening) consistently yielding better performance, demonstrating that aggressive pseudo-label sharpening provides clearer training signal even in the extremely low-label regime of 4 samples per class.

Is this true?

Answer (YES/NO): NO